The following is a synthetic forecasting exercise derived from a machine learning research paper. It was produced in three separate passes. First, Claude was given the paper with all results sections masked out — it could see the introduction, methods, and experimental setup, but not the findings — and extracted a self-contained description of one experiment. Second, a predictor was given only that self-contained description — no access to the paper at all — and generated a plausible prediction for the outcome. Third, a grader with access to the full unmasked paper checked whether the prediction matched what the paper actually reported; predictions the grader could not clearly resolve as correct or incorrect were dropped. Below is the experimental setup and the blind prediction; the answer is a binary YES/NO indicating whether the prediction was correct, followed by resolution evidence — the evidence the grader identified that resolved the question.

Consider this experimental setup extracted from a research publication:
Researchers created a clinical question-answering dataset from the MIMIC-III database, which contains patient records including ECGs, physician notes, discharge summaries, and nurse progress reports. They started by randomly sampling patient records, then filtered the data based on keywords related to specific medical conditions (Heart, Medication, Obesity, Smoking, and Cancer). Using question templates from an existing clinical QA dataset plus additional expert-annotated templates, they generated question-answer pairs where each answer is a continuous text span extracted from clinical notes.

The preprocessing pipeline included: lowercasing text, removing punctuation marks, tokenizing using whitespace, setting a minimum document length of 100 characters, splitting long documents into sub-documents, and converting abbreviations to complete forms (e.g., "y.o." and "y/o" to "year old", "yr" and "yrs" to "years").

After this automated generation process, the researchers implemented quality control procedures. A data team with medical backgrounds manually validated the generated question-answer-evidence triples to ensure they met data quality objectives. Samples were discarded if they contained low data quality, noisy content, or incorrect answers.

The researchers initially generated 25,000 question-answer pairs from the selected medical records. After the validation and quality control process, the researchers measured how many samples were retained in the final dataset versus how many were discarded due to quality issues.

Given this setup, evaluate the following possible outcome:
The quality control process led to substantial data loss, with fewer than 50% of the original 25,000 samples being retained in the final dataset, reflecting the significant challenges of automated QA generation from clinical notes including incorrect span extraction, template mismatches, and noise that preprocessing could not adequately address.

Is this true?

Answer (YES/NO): YES